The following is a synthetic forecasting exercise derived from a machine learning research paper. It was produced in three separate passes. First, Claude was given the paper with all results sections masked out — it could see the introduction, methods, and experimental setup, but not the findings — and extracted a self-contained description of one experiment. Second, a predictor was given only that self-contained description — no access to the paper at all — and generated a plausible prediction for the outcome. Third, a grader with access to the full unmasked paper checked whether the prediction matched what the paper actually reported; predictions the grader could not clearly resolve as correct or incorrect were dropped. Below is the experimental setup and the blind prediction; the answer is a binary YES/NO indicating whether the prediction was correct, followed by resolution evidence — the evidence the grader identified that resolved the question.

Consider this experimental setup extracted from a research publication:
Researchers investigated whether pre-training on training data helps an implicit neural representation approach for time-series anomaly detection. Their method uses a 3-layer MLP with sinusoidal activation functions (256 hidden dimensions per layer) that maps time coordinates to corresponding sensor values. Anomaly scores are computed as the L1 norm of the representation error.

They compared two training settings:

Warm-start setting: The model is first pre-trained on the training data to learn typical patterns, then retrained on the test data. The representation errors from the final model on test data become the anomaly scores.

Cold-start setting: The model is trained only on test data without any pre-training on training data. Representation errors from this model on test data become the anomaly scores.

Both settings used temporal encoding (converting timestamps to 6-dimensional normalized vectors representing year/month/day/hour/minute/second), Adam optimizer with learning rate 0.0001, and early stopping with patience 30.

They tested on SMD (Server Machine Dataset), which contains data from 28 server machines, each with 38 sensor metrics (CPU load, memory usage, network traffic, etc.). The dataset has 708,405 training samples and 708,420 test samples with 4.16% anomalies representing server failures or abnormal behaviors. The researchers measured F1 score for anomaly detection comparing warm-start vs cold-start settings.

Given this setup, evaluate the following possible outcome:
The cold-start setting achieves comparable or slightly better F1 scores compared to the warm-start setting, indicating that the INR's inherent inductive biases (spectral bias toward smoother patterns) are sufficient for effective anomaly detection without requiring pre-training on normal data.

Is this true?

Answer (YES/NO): YES